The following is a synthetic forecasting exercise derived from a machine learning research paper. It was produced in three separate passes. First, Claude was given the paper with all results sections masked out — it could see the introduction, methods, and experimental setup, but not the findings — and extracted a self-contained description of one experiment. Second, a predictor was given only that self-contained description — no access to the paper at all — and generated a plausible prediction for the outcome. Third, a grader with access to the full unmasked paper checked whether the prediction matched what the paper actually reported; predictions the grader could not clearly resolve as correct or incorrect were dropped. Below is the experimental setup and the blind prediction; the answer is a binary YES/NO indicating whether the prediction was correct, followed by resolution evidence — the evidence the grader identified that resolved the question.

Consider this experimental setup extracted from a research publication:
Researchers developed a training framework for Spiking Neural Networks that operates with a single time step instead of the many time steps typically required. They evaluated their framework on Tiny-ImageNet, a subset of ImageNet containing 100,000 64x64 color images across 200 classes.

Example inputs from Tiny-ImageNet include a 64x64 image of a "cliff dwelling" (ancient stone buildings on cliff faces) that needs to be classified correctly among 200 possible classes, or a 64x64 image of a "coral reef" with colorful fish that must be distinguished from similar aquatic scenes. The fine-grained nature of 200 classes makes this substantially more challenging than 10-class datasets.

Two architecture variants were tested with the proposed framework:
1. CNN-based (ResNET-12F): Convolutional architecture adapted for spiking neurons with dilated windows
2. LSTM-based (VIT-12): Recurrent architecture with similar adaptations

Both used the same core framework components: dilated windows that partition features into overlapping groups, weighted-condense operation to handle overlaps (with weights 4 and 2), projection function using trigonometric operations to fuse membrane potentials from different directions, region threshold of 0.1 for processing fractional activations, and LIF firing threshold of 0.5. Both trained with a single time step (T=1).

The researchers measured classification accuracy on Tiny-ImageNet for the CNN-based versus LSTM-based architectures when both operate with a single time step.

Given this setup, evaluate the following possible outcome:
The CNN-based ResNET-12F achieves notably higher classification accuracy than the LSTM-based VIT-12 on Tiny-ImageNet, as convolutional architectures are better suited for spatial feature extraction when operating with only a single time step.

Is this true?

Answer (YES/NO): NO